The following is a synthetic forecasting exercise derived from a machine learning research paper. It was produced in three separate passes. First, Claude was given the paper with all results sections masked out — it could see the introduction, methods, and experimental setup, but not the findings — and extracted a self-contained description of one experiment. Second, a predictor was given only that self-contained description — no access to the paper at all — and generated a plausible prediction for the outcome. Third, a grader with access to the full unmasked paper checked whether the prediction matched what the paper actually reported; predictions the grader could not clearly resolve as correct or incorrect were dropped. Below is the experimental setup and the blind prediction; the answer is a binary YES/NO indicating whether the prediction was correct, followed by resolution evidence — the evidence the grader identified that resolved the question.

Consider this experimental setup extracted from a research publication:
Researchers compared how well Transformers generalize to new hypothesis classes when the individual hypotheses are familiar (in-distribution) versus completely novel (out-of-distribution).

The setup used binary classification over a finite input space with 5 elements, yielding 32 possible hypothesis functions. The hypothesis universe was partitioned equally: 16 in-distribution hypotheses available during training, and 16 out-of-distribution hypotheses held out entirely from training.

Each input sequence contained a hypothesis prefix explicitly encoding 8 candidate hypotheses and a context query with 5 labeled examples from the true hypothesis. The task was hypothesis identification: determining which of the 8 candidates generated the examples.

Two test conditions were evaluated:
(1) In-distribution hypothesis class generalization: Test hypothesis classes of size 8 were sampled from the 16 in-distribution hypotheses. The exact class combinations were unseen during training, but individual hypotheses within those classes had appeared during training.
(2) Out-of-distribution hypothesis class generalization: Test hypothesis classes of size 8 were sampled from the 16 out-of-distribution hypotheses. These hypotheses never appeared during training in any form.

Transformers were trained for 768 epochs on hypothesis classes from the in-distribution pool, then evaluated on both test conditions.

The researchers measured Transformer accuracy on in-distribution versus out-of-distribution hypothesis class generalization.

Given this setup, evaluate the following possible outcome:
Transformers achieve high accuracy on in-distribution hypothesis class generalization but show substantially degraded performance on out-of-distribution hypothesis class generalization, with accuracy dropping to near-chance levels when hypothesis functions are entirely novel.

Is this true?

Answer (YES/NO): NO